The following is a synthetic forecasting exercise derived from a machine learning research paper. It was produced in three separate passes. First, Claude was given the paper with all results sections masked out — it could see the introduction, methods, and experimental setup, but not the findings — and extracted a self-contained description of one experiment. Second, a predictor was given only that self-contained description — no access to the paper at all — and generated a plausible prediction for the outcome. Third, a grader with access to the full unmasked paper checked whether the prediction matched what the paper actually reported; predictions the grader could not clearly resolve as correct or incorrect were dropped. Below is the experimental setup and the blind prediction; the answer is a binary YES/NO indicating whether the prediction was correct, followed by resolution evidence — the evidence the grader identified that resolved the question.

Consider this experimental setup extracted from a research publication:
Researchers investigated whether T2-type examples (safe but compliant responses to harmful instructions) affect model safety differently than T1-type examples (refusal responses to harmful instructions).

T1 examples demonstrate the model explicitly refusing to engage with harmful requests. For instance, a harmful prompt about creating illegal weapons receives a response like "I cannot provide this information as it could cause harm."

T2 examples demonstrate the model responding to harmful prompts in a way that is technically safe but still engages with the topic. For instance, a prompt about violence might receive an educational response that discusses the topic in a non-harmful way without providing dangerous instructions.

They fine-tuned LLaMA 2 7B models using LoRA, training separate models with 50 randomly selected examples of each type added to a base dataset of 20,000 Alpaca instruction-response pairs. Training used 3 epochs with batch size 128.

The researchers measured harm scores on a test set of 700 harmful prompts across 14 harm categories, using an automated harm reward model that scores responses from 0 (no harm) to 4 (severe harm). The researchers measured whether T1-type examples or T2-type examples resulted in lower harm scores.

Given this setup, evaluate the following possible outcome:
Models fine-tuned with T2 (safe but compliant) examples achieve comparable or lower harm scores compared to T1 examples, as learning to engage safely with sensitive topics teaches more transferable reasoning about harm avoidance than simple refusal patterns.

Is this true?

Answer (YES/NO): NO